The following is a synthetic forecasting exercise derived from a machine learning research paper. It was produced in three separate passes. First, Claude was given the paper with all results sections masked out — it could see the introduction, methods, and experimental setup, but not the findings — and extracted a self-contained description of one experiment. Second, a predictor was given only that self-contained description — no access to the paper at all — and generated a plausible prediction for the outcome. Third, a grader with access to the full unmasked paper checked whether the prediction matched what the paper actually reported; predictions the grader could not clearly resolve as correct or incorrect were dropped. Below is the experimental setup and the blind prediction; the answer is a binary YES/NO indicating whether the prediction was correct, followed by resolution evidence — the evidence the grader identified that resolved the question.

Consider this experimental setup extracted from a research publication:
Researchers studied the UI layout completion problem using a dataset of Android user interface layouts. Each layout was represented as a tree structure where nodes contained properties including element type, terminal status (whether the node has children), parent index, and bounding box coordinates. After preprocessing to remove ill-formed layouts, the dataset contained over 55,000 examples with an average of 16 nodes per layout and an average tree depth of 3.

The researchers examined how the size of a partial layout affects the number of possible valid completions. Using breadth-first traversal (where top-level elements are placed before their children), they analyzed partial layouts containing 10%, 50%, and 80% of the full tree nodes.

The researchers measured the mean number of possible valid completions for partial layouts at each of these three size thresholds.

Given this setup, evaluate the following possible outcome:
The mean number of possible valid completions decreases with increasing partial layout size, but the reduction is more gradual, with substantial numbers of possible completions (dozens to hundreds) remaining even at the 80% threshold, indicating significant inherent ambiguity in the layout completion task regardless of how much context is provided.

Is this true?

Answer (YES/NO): NO